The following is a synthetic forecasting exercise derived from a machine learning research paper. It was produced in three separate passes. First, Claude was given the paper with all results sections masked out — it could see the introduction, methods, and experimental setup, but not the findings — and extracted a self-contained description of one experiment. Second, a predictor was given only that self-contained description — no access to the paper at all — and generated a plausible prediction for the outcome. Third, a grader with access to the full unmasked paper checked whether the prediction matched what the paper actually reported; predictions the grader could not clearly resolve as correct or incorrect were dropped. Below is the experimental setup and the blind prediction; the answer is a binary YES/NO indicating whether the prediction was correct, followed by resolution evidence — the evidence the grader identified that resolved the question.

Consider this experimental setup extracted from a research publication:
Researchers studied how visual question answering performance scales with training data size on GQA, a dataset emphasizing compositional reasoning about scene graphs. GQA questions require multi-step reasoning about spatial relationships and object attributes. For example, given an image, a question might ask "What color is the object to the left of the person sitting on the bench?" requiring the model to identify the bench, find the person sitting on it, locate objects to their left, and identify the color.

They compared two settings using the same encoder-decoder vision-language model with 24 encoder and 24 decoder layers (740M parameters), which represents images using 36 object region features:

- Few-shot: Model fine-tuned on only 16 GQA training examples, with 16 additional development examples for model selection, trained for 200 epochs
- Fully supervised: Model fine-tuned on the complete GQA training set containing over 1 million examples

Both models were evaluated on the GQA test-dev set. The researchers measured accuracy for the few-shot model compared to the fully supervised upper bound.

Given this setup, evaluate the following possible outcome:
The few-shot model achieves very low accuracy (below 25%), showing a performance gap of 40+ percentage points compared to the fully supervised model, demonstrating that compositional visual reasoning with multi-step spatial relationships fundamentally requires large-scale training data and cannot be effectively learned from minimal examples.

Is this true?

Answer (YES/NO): NO